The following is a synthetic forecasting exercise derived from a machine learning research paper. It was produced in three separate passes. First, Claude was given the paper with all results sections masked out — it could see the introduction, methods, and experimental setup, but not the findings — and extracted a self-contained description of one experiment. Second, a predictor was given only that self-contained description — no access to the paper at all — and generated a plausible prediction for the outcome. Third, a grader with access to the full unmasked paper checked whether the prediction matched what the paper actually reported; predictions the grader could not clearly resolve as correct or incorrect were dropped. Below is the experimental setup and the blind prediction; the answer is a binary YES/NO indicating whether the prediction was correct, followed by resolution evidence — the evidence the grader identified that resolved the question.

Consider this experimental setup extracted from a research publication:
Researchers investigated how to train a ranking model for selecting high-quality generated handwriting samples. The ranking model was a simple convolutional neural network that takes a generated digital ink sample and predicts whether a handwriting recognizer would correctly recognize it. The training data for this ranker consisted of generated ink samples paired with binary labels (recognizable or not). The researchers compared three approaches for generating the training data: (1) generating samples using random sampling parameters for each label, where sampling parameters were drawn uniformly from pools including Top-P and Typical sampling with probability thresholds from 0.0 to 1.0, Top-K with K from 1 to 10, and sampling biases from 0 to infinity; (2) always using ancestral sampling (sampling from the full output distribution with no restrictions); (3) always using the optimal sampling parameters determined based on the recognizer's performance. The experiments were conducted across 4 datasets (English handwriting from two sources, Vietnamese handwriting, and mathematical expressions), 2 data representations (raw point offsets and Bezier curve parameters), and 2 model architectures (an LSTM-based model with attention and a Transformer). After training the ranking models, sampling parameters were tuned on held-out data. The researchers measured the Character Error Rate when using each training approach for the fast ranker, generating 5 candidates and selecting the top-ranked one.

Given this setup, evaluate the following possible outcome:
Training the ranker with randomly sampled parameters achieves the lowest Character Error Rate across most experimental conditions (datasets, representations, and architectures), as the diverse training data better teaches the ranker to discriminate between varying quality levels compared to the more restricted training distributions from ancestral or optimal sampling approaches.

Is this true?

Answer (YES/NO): YES